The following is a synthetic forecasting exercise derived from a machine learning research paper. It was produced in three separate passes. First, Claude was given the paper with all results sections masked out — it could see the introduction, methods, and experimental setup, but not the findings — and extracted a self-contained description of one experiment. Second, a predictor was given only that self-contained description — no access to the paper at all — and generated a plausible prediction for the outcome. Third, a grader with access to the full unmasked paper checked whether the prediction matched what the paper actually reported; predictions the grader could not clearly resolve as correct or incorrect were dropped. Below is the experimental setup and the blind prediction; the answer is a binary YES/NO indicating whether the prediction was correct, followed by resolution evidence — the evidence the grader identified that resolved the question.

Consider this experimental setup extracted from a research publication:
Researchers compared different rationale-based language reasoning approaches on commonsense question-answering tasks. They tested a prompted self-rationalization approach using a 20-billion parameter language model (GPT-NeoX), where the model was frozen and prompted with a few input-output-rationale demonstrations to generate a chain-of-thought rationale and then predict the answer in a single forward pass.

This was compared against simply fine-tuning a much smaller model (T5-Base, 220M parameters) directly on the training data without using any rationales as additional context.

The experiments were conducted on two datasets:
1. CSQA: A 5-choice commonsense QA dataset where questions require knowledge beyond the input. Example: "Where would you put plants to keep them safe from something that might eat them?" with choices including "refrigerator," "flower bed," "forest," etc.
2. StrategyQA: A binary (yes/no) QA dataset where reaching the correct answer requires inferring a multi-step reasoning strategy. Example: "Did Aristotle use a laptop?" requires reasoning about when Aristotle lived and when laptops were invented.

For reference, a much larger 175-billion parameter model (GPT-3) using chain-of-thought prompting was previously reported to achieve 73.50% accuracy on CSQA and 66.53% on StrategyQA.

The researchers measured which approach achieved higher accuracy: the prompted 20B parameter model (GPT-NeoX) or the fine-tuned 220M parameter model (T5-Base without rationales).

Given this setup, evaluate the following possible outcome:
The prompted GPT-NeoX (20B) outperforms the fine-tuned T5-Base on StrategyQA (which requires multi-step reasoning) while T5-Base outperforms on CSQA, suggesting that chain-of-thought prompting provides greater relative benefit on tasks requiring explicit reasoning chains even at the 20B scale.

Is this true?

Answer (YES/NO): NO